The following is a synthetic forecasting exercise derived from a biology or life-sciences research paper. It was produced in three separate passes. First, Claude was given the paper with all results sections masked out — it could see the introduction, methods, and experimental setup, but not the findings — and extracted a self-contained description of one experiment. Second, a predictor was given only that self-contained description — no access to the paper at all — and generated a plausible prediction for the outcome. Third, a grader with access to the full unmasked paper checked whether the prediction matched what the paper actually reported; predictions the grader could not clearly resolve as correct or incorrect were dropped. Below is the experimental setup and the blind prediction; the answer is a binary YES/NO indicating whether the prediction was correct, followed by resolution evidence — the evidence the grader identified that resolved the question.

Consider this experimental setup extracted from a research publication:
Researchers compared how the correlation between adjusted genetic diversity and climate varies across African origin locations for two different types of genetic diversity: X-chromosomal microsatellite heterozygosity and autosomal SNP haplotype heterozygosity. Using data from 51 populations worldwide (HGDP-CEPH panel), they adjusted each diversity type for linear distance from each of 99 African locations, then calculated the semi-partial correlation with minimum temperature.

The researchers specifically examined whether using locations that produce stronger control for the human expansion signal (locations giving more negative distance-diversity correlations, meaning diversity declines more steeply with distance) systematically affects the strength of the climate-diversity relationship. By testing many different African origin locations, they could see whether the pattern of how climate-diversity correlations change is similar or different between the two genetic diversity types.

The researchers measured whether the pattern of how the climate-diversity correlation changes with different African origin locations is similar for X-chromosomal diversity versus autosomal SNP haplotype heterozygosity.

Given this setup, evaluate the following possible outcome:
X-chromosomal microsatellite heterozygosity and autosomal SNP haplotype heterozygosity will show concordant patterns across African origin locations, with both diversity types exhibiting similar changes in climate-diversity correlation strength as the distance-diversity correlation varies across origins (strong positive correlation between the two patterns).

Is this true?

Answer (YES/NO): NO